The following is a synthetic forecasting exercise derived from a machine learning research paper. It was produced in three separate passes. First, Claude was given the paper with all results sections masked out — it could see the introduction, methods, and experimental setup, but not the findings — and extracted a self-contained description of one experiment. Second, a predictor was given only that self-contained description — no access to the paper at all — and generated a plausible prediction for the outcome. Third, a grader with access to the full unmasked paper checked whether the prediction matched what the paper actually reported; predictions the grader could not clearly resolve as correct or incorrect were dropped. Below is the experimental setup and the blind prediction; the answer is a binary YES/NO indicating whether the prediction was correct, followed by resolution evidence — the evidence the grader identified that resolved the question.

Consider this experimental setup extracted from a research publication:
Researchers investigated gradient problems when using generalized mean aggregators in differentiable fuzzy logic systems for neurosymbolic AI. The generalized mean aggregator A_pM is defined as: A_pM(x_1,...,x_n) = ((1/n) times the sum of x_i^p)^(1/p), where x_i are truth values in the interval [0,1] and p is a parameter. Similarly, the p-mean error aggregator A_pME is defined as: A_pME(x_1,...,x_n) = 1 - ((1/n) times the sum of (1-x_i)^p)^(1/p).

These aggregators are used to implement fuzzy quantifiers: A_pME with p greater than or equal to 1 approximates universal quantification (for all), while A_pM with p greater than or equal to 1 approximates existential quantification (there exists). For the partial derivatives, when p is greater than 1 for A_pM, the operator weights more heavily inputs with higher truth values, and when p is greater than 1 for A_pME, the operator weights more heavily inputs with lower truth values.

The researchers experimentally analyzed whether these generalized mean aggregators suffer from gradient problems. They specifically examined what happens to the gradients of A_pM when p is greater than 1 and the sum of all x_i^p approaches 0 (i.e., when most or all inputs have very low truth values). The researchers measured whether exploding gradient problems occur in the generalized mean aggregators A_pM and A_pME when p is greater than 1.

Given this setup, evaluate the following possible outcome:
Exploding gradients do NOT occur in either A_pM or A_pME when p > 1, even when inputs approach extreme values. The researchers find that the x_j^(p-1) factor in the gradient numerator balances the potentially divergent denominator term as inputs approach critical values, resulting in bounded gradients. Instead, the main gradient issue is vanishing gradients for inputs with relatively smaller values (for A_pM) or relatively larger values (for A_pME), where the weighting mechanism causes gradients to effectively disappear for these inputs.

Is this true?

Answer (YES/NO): NO